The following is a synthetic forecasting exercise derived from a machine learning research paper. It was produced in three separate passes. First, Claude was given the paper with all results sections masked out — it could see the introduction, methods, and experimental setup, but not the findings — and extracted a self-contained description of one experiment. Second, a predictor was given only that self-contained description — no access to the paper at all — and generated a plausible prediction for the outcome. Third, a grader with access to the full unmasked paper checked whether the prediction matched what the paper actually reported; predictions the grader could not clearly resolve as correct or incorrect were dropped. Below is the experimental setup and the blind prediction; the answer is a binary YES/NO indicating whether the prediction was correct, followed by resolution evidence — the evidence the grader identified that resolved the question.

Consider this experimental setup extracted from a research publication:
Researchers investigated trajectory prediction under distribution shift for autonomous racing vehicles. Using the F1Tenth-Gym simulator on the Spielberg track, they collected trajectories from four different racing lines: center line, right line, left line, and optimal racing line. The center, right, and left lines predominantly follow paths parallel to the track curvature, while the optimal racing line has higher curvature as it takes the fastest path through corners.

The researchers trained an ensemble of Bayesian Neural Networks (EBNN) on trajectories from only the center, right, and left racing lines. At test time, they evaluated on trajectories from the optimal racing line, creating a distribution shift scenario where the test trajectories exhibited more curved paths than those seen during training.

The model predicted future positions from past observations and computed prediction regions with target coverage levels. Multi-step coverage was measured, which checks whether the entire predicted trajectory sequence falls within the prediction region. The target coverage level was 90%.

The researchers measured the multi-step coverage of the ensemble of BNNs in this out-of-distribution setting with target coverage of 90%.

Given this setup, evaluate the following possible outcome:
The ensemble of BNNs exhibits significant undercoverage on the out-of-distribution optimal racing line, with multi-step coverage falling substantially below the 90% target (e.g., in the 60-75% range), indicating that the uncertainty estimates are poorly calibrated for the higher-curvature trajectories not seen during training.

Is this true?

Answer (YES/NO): NO